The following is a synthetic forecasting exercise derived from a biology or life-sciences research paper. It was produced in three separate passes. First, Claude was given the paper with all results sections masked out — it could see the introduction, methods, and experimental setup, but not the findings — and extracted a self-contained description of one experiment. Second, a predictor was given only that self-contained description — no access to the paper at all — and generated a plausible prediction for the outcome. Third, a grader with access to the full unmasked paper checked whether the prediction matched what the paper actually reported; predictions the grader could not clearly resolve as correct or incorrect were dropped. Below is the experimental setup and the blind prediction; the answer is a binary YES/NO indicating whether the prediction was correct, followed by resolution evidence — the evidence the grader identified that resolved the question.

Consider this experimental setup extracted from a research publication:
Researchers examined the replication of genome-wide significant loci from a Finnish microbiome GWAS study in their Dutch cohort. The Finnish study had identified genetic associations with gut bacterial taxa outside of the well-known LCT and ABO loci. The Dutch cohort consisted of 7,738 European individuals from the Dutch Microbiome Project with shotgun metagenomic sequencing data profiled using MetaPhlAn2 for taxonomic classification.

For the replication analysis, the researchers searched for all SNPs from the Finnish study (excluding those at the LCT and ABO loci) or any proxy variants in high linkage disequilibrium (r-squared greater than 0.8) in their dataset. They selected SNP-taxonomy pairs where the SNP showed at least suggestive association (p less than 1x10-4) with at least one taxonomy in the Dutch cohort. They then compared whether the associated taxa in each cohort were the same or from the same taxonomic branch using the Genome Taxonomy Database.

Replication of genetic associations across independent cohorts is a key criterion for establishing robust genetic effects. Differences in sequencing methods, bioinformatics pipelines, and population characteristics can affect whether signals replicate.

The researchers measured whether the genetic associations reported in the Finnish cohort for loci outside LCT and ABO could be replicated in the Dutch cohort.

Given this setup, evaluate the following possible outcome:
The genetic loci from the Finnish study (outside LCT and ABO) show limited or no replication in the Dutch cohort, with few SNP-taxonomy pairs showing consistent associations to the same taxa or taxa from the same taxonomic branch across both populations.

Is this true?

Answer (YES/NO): YES